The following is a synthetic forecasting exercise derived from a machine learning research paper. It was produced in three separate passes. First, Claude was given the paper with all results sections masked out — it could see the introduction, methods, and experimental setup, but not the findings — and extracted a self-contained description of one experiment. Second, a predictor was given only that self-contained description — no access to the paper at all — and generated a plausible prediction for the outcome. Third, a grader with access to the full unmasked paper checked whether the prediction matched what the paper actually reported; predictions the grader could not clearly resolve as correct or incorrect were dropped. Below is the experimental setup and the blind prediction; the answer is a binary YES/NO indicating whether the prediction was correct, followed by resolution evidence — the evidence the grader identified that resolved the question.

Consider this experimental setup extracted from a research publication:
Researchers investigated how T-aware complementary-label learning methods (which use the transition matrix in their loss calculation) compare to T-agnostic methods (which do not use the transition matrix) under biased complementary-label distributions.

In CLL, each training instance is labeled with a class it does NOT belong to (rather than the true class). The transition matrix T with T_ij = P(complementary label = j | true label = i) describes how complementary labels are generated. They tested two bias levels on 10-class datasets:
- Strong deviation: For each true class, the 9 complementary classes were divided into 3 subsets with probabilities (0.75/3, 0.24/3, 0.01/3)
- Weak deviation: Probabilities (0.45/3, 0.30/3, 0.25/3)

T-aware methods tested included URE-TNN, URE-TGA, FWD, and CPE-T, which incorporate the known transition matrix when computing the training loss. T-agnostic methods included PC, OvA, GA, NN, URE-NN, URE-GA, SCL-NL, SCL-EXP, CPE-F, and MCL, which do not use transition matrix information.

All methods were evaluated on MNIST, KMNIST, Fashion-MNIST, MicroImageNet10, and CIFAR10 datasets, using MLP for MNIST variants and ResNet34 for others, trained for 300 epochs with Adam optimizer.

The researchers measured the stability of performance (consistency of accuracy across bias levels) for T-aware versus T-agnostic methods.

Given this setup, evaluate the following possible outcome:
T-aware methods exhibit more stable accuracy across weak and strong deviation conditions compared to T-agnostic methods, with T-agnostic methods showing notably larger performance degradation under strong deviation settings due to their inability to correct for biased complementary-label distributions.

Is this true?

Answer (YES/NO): YES